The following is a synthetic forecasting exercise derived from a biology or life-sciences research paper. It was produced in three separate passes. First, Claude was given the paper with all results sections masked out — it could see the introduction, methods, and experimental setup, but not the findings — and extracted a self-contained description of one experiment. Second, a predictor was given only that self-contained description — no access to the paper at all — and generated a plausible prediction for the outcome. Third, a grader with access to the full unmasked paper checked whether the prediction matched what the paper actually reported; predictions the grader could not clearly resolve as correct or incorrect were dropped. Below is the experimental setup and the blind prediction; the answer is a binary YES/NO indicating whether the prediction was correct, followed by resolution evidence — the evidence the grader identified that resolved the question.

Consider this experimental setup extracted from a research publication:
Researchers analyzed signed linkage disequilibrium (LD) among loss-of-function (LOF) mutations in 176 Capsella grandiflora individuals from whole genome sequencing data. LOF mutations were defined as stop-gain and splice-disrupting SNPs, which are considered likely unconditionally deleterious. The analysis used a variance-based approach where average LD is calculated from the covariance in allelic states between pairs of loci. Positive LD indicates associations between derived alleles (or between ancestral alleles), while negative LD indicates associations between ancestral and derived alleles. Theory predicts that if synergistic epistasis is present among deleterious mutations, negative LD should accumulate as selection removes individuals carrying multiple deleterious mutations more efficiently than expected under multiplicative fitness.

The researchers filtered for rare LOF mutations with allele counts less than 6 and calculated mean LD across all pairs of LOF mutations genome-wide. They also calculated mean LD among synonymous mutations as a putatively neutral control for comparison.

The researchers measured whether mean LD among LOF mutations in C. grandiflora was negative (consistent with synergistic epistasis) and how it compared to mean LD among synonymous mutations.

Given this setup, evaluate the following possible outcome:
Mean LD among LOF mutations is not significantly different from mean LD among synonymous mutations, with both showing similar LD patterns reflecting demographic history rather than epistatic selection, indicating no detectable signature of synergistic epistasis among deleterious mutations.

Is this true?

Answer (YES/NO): NO